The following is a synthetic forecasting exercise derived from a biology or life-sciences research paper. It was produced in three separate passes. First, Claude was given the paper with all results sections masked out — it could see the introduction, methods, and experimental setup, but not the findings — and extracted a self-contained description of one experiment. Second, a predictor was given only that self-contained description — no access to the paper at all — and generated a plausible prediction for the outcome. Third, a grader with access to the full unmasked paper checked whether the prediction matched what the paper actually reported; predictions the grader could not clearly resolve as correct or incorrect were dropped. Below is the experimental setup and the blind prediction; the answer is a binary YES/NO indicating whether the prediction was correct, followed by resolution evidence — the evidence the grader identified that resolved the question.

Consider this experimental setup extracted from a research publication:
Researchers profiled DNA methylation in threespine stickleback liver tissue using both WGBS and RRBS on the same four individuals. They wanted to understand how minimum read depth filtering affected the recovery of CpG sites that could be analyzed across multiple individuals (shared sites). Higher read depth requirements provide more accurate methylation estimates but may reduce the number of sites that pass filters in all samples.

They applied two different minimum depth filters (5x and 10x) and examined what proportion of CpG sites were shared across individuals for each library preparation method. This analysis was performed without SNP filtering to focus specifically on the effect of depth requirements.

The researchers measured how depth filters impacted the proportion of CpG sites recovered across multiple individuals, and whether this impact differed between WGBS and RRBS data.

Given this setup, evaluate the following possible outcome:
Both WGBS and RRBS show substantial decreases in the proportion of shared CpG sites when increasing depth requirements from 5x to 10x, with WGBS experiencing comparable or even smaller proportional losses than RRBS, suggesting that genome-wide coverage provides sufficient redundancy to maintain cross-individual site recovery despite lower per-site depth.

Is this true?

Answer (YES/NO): NO